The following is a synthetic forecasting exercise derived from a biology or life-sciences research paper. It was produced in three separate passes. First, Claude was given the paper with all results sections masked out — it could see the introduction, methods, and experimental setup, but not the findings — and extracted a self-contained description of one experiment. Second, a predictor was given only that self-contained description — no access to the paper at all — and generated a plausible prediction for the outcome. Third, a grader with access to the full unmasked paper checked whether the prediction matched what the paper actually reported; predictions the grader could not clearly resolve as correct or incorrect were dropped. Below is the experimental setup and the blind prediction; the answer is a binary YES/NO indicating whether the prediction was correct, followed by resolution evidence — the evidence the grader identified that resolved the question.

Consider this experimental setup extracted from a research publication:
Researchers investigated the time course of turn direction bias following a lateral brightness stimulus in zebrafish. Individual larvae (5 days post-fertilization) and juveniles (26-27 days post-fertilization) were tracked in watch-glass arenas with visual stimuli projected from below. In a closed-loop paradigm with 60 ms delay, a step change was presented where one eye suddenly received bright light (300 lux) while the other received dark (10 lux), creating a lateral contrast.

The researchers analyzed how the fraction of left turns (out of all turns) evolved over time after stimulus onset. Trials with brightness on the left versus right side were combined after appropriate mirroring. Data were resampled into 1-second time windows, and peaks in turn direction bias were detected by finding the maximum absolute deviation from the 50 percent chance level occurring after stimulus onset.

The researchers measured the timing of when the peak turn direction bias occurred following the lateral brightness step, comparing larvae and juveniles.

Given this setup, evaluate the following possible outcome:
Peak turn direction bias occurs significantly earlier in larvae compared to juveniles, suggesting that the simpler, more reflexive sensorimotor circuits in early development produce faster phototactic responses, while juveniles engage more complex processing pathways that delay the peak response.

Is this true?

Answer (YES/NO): NO